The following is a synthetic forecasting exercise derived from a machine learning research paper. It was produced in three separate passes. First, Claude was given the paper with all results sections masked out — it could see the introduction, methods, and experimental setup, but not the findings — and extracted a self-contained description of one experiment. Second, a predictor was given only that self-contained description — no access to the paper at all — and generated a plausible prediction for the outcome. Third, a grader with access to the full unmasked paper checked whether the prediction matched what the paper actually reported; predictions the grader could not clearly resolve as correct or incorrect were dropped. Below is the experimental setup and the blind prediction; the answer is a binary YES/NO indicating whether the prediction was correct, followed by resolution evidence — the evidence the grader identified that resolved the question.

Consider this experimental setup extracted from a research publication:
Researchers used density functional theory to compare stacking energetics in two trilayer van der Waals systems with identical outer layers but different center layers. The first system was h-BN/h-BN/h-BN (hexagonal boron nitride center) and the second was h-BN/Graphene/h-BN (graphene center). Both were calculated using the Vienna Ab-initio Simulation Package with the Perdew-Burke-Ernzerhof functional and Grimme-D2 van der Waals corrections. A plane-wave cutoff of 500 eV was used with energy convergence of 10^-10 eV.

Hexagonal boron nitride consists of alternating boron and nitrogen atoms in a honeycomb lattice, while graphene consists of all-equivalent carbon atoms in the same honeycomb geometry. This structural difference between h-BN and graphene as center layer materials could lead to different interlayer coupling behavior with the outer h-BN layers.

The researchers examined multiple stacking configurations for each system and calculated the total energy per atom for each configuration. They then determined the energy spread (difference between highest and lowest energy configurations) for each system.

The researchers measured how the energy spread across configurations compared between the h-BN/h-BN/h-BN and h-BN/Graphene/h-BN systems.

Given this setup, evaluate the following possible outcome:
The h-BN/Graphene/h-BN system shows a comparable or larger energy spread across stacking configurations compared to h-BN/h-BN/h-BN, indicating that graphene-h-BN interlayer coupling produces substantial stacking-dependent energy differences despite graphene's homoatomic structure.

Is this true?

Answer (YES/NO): NO